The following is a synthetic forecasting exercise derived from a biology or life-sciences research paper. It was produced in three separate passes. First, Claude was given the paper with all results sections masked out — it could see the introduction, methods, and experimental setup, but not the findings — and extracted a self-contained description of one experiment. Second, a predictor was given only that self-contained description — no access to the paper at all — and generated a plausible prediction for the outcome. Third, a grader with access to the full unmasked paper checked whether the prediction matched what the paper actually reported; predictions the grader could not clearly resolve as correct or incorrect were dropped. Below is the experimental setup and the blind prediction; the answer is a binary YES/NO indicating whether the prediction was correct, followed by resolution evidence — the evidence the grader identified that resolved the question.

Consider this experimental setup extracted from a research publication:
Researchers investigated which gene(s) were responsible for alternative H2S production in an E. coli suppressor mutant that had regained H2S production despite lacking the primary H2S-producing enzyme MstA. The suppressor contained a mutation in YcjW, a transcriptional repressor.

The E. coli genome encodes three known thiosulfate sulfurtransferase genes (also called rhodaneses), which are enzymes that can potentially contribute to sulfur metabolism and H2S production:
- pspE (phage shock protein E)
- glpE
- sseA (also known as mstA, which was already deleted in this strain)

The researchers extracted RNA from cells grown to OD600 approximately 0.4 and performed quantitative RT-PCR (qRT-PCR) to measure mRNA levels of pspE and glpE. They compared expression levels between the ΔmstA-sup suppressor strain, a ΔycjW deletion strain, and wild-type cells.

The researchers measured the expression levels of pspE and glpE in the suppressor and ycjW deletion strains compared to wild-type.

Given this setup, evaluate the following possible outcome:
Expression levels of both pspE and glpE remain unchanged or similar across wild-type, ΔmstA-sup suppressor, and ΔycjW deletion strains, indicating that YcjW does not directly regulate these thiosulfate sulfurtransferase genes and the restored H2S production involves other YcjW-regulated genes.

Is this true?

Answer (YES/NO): NO